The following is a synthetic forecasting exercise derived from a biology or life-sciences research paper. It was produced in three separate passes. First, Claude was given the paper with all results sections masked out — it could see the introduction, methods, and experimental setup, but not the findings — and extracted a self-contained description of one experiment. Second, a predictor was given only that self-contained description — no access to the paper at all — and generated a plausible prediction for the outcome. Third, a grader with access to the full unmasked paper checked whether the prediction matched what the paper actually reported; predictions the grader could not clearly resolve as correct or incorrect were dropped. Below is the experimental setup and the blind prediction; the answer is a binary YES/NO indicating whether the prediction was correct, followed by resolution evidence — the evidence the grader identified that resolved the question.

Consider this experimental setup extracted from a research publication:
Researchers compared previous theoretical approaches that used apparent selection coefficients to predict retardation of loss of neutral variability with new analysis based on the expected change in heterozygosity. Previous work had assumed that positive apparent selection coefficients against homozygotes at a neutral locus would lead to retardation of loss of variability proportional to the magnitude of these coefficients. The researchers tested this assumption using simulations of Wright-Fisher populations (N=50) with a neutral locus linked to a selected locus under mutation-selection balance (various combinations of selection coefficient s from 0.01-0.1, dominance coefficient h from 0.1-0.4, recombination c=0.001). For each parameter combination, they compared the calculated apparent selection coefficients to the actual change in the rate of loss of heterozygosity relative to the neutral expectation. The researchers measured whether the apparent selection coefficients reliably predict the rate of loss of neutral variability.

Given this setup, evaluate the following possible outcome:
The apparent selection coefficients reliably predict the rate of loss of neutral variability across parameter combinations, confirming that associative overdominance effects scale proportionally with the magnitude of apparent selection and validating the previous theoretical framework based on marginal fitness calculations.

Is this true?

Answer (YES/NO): NO